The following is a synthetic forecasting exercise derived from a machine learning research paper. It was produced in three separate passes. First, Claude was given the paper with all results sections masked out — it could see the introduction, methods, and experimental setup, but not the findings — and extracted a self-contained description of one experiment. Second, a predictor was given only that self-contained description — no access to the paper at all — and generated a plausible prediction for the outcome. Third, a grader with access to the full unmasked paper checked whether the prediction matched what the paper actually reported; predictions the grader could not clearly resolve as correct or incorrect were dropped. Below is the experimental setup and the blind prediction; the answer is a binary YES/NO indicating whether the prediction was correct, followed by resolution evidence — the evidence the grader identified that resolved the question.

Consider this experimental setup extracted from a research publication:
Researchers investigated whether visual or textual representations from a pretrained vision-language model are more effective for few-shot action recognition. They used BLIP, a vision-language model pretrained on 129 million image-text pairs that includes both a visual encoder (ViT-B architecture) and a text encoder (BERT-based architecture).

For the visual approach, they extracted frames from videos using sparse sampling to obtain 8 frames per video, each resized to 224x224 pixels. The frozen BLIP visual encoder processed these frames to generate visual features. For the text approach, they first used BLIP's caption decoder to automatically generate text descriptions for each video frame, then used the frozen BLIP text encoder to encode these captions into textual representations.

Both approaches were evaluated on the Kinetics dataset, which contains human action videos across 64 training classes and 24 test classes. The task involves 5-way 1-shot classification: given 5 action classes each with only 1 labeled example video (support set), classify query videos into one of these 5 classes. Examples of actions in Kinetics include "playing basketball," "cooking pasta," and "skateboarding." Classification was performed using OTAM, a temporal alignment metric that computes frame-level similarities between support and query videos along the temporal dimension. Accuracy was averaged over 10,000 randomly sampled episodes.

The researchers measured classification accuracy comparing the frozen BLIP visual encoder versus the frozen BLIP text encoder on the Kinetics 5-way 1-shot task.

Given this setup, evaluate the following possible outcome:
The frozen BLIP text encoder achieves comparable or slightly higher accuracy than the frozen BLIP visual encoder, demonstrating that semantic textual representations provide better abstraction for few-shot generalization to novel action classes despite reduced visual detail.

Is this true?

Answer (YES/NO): NO